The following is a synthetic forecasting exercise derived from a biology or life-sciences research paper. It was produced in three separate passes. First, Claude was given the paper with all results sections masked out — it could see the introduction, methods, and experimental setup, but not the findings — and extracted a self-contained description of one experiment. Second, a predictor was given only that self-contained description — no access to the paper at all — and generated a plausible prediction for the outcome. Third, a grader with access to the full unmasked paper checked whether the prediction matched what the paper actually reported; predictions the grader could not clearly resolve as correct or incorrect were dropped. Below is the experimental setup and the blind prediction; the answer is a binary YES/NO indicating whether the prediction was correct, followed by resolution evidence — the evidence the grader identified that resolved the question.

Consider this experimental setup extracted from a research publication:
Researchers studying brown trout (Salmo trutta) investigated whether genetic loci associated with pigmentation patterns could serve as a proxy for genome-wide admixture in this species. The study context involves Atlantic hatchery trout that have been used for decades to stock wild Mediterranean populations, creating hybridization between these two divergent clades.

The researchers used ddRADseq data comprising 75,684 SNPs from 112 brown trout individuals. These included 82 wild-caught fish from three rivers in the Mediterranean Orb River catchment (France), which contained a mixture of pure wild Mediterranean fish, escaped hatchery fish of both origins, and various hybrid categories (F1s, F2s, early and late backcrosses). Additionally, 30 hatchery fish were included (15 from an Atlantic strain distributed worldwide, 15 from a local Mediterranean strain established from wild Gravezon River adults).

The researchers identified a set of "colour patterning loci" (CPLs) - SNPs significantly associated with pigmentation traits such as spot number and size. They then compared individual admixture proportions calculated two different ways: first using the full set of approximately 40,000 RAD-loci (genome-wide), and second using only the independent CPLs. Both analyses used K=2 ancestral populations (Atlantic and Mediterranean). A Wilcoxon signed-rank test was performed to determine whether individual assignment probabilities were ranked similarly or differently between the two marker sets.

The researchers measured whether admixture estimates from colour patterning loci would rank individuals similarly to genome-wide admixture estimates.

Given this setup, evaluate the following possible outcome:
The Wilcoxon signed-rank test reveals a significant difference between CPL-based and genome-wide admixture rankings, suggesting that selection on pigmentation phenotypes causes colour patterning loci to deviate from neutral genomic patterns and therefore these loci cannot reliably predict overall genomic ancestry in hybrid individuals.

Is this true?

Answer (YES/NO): YES